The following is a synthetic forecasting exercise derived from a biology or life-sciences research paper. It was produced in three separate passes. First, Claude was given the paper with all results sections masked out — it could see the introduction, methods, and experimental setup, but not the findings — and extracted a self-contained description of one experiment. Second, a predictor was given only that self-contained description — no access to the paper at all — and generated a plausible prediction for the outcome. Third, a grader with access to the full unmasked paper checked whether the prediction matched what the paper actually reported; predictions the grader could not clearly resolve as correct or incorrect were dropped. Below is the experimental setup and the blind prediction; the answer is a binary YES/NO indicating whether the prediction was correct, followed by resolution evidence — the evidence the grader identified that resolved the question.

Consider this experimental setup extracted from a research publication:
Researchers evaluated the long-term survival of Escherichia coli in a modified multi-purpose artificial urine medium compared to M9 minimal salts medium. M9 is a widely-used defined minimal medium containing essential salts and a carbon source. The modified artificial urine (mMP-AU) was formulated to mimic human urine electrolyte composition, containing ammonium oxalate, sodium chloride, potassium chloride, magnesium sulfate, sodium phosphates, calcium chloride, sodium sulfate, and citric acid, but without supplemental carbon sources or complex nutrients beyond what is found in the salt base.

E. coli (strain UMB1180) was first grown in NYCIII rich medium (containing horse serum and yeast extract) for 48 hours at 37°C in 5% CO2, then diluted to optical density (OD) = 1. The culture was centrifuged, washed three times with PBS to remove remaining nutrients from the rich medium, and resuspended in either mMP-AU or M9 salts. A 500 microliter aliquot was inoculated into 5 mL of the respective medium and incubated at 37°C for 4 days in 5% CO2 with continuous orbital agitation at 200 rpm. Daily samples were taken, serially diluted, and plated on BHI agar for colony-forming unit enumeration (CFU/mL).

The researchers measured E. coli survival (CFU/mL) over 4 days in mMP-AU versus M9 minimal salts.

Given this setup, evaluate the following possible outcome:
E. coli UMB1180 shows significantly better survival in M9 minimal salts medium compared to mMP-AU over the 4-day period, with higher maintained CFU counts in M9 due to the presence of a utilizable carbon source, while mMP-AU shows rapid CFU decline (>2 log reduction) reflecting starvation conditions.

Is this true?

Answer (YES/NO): NO